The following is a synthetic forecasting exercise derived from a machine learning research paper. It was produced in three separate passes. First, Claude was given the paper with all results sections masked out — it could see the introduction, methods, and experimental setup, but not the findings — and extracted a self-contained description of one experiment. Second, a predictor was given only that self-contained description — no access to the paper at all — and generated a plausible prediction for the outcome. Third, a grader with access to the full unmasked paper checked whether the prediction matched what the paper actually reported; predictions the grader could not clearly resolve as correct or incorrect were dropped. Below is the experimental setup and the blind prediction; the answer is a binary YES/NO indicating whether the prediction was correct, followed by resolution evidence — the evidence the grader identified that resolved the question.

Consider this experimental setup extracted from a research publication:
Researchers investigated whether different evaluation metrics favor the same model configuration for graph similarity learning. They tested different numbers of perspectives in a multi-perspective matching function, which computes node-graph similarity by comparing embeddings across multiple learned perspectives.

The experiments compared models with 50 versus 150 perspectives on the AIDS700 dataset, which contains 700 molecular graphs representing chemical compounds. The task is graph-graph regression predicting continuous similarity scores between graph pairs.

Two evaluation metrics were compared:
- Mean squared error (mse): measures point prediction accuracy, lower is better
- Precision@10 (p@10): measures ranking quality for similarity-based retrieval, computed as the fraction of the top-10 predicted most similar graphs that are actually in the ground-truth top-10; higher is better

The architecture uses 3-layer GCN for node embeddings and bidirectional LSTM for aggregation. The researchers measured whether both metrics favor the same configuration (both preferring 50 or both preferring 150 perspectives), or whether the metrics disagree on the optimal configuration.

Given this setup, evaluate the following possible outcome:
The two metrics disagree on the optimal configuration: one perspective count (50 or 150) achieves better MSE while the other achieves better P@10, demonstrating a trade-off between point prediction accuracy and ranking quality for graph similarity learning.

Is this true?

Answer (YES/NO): NO